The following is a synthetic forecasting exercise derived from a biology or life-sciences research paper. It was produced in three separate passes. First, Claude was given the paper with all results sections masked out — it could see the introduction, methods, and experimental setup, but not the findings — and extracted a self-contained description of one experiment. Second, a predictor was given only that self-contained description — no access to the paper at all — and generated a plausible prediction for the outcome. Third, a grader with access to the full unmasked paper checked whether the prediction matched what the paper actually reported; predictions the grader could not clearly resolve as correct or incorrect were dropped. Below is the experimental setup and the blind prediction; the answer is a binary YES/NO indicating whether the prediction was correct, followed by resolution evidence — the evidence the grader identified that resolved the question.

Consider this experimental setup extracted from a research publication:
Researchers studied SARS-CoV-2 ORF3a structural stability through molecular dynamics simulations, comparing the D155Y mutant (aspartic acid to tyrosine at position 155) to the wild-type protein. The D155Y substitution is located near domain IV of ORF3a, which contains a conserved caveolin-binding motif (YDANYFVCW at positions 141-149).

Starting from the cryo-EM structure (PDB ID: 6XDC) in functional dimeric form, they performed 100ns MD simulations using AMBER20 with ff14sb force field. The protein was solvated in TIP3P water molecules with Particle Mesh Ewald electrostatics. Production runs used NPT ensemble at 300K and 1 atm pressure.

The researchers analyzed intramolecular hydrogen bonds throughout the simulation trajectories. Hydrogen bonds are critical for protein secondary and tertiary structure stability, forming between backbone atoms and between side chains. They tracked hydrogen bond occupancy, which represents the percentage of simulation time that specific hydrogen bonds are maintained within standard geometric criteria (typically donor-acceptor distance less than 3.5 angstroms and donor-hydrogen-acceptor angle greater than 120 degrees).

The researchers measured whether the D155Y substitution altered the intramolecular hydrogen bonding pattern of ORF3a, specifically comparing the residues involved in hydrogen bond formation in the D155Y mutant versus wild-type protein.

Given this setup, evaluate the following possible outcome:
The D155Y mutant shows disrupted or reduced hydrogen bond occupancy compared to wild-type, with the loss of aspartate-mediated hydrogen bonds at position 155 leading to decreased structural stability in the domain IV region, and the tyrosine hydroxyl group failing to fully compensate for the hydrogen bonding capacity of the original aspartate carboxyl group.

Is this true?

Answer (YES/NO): NO